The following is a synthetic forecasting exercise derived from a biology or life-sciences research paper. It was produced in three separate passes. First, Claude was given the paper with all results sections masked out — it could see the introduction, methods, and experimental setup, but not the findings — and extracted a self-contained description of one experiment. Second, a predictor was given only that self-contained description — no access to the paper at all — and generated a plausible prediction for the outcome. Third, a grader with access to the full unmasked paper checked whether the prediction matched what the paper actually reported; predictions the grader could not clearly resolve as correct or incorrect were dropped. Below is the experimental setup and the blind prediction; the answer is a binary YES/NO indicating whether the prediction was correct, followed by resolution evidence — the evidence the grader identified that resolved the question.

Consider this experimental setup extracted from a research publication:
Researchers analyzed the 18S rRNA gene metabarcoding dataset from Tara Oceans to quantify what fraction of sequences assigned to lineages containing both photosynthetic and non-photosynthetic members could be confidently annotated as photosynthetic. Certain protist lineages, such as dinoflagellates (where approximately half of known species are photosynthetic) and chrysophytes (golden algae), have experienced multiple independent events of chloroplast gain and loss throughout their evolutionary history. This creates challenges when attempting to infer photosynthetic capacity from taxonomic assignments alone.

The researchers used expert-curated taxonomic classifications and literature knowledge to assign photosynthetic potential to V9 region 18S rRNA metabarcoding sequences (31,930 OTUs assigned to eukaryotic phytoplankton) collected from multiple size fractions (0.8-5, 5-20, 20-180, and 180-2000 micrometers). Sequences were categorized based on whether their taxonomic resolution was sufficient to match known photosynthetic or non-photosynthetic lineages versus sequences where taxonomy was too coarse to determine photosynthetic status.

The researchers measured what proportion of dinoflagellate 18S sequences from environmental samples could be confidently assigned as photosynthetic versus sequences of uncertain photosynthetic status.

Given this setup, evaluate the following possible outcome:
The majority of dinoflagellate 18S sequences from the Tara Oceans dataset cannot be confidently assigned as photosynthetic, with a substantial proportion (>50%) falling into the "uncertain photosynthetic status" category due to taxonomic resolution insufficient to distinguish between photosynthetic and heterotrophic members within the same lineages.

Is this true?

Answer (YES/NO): YES